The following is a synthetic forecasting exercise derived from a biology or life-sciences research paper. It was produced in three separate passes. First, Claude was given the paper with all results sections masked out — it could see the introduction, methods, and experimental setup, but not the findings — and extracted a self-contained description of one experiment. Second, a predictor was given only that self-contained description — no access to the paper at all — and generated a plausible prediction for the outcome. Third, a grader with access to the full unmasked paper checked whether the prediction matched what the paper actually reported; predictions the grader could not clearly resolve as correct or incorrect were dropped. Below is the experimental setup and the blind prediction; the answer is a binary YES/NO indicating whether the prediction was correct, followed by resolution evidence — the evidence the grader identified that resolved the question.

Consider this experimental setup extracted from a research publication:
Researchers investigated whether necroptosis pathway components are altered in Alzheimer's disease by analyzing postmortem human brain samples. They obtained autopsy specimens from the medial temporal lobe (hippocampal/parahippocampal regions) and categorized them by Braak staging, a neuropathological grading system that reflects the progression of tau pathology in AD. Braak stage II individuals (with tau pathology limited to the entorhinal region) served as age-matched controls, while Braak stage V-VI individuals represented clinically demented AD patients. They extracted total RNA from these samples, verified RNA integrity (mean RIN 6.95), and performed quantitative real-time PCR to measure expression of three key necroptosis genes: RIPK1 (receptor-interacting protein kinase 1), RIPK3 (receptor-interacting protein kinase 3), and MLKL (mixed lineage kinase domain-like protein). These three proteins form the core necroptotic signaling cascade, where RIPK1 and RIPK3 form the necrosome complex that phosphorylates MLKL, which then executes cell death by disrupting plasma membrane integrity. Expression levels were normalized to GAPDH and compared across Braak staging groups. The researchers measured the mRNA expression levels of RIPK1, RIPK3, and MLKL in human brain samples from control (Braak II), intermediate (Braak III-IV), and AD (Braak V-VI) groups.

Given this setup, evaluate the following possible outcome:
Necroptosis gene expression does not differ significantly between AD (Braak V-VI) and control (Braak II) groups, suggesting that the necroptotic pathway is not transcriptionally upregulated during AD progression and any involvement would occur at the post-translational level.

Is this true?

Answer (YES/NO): NO